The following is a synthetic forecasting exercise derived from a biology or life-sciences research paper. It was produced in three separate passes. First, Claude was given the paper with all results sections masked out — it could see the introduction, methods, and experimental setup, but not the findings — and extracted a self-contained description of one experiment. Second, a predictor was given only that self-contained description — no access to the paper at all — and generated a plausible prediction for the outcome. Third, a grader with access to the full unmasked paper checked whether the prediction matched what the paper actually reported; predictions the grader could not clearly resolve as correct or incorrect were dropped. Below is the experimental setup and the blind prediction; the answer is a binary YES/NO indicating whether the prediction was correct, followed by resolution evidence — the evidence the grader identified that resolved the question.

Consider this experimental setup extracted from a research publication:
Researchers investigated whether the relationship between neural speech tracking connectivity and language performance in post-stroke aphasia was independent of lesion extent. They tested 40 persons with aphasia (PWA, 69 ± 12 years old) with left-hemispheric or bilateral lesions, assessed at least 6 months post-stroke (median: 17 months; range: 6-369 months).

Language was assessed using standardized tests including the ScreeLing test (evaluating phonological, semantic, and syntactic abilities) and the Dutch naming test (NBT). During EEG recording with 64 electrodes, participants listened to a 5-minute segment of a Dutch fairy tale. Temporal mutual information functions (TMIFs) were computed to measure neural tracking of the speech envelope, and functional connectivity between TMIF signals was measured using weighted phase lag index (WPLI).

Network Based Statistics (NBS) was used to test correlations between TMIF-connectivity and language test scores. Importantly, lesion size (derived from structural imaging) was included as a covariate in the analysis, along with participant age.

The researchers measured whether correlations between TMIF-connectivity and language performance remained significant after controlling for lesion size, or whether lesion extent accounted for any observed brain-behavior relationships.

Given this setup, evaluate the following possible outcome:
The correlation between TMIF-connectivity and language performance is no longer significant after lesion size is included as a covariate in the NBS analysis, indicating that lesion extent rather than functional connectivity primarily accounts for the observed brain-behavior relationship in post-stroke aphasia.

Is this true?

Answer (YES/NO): YES